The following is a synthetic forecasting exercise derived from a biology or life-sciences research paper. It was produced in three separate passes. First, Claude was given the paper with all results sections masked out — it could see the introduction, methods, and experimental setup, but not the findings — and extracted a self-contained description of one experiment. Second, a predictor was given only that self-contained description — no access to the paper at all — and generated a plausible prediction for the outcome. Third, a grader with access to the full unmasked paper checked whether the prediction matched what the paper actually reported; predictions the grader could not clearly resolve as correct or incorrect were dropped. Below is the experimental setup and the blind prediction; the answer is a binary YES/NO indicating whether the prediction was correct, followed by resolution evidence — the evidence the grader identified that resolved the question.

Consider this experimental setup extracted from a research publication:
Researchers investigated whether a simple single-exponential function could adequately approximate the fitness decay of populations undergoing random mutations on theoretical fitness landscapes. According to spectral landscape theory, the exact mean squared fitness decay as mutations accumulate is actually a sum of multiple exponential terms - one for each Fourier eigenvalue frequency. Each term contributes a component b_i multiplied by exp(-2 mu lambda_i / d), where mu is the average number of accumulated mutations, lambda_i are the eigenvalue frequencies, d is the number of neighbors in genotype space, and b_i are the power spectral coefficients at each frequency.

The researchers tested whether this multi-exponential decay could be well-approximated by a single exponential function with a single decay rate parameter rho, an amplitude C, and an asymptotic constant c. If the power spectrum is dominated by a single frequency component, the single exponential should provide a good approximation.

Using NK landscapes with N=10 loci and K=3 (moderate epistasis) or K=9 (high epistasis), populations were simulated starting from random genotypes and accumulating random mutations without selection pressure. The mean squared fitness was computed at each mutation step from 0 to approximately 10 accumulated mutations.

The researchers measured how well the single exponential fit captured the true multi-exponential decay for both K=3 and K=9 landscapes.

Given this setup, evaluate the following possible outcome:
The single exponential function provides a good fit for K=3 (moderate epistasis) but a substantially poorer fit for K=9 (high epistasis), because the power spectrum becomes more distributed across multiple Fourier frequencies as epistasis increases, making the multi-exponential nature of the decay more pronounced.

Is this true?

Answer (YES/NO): NO